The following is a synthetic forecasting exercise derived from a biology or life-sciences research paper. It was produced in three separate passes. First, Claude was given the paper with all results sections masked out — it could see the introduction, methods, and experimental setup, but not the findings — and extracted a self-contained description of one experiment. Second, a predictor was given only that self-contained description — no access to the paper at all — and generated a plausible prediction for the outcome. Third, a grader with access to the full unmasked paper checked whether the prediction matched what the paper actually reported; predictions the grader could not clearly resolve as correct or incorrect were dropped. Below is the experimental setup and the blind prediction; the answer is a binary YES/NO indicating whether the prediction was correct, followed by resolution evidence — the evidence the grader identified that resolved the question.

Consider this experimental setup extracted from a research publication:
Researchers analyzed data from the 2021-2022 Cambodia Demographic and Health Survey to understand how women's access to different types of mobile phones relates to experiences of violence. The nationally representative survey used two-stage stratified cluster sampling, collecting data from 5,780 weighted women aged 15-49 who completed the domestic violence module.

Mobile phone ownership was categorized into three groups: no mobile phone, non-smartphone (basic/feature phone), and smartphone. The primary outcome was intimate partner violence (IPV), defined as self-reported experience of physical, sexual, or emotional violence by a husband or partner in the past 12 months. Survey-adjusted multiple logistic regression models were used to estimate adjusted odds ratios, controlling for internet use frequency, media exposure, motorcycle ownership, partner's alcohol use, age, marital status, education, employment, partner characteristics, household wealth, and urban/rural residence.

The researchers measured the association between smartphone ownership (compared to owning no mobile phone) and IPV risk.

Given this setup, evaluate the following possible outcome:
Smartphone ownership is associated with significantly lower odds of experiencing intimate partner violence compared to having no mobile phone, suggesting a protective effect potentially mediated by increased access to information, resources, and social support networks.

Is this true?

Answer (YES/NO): NO